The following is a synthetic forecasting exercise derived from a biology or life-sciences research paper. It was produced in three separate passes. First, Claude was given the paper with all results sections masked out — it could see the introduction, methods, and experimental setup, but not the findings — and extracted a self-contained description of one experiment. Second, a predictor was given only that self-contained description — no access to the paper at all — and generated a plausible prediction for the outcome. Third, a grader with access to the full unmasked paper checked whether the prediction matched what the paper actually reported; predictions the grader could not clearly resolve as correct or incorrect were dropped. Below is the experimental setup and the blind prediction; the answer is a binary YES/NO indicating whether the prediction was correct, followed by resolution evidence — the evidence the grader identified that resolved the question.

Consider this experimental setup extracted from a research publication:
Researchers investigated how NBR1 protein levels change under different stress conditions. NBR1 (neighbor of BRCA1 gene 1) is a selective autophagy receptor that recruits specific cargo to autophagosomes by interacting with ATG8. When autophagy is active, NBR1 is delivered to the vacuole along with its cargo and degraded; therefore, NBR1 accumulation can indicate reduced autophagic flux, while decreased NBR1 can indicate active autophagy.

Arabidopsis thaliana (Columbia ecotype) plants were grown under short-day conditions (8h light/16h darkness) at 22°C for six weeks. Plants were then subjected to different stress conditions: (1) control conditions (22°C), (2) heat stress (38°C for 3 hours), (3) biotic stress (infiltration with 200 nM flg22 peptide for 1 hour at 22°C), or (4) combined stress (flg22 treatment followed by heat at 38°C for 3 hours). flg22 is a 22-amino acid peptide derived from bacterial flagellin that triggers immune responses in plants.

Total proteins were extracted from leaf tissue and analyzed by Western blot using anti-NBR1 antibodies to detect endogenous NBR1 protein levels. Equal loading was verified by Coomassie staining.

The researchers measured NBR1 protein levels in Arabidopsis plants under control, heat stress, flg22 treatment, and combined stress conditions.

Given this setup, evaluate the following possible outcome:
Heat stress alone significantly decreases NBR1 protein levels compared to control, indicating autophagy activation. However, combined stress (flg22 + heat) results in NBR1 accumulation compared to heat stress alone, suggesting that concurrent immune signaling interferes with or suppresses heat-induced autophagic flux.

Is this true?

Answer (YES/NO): NO